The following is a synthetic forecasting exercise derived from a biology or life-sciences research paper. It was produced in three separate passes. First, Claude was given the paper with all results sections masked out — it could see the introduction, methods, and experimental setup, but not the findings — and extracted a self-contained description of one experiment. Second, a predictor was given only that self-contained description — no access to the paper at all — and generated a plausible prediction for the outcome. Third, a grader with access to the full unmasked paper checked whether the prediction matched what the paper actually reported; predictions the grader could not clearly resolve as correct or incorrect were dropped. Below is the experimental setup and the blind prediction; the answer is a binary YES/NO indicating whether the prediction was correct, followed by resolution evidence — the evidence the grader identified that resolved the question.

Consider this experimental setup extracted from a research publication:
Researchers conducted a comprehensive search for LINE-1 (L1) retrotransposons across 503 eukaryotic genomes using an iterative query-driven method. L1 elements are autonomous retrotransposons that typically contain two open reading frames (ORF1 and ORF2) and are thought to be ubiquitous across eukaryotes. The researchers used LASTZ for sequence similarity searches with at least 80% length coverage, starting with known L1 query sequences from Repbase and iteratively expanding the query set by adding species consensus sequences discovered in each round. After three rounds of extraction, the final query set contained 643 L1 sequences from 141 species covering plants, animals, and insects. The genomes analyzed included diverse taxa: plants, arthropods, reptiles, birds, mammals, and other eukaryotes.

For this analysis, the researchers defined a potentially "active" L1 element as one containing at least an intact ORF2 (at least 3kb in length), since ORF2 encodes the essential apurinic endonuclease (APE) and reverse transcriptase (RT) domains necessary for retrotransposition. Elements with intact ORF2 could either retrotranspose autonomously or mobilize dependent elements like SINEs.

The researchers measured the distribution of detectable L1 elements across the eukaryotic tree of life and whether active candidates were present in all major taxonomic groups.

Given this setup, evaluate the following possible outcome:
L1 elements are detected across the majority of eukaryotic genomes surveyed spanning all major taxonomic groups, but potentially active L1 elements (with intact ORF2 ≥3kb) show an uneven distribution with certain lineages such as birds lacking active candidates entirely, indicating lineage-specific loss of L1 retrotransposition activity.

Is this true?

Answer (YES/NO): YES